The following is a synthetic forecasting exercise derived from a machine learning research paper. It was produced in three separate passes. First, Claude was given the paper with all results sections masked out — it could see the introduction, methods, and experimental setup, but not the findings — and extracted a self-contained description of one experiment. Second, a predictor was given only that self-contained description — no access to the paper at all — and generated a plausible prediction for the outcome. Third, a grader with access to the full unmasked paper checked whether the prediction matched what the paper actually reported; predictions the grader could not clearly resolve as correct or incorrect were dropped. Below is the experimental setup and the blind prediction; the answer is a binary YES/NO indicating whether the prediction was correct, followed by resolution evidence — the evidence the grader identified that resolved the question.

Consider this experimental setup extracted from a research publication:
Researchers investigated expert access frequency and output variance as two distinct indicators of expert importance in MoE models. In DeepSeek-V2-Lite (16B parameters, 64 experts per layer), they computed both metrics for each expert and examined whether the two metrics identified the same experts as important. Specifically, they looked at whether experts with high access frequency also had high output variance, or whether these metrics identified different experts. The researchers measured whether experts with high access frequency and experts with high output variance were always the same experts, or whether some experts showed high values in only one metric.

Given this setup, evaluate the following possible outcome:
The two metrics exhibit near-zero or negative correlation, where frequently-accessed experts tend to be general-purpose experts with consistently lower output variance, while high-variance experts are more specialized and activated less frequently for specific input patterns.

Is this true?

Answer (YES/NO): NO